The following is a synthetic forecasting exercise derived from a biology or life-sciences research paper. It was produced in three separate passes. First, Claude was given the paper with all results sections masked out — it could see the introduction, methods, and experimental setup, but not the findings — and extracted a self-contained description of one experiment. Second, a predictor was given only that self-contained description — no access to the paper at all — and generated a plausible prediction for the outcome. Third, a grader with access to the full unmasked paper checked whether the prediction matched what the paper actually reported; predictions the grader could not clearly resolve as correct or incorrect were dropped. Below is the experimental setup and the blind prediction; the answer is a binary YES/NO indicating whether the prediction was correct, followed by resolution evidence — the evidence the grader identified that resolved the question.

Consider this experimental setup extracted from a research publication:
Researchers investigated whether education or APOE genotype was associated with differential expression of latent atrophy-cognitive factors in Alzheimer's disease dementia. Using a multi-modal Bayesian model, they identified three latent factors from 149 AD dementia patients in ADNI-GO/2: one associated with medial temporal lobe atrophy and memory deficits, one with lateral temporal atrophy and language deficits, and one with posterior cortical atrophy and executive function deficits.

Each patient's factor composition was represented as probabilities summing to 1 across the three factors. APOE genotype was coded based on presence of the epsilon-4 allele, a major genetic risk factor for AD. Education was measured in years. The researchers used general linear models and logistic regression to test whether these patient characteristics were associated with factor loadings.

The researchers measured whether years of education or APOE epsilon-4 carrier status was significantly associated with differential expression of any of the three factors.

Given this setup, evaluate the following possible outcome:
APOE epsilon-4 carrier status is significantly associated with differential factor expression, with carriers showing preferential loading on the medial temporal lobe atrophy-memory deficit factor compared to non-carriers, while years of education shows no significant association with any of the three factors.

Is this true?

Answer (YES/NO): NO